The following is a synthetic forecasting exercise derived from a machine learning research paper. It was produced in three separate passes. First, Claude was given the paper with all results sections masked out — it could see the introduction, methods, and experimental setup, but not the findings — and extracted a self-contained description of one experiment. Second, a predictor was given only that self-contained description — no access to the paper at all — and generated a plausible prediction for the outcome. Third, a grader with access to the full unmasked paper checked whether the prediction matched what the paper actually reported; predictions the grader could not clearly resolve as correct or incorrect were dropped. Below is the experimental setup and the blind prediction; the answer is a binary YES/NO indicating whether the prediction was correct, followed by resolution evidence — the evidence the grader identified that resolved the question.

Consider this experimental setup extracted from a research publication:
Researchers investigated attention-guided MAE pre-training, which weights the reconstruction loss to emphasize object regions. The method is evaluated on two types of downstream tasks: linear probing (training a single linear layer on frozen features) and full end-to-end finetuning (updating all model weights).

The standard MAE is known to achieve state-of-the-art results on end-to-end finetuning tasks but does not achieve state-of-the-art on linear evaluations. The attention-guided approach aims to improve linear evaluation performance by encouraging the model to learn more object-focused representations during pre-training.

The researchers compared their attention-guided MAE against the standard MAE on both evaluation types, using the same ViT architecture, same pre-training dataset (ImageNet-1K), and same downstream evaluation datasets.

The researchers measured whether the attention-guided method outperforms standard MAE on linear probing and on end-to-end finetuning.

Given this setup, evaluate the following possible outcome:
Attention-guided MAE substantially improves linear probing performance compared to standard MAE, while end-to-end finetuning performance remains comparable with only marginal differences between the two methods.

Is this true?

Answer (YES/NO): NO